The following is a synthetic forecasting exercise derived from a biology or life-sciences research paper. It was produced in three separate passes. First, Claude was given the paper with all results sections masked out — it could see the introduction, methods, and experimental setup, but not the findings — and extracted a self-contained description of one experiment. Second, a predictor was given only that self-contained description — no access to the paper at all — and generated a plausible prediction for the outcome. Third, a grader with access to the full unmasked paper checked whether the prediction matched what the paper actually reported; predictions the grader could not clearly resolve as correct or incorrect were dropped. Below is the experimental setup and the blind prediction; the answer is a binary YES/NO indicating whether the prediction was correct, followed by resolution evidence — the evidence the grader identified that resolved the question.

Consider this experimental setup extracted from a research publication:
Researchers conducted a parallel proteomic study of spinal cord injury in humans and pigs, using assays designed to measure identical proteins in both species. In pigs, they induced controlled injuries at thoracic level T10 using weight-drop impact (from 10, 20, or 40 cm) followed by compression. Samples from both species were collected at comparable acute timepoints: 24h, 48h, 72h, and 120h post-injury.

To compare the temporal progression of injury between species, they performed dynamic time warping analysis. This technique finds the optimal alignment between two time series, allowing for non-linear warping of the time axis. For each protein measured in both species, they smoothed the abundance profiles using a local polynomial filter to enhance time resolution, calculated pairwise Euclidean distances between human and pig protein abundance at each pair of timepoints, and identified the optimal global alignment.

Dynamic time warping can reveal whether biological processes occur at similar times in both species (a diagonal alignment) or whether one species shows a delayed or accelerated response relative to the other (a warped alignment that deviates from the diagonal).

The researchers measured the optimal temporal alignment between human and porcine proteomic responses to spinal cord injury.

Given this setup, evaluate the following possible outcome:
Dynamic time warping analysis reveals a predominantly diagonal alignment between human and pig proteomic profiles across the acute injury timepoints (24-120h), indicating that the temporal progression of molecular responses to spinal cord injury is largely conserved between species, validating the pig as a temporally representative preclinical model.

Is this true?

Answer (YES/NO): NO